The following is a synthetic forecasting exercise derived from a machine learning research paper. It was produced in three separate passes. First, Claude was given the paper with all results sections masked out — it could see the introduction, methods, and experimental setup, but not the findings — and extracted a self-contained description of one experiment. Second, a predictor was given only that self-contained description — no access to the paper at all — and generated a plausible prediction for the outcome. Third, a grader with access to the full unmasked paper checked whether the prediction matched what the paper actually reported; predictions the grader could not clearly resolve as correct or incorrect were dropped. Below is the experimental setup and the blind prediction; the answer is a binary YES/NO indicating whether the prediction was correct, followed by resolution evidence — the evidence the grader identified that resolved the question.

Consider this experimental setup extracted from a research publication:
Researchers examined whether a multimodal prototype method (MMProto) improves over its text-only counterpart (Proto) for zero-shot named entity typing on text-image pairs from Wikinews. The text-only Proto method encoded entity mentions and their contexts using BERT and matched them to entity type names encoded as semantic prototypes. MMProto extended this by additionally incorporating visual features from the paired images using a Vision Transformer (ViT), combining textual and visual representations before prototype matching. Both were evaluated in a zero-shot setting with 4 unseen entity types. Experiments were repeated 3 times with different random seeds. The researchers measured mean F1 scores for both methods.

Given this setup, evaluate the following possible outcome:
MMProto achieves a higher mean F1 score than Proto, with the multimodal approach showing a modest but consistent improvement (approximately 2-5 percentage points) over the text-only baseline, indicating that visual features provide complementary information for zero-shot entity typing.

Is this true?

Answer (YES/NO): NO